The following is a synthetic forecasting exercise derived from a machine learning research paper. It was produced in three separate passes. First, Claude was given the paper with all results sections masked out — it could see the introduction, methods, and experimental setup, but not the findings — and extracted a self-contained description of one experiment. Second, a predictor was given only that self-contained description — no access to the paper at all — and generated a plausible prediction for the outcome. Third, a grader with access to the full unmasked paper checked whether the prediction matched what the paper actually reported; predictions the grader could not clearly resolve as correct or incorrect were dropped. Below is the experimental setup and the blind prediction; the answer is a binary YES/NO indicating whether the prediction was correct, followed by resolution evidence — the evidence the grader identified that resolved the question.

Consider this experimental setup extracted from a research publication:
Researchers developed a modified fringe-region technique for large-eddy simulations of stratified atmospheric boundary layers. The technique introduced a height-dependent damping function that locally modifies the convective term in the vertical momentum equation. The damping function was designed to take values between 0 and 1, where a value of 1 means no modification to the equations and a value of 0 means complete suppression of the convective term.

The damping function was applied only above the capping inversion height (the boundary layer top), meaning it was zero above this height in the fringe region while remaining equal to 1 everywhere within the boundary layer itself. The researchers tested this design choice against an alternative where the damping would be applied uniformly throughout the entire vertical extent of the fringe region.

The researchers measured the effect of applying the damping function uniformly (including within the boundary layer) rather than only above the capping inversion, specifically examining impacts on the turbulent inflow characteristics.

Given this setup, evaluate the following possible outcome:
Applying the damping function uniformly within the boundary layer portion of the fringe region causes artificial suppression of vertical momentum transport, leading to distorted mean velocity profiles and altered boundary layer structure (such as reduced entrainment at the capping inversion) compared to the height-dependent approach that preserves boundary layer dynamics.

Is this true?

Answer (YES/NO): NO